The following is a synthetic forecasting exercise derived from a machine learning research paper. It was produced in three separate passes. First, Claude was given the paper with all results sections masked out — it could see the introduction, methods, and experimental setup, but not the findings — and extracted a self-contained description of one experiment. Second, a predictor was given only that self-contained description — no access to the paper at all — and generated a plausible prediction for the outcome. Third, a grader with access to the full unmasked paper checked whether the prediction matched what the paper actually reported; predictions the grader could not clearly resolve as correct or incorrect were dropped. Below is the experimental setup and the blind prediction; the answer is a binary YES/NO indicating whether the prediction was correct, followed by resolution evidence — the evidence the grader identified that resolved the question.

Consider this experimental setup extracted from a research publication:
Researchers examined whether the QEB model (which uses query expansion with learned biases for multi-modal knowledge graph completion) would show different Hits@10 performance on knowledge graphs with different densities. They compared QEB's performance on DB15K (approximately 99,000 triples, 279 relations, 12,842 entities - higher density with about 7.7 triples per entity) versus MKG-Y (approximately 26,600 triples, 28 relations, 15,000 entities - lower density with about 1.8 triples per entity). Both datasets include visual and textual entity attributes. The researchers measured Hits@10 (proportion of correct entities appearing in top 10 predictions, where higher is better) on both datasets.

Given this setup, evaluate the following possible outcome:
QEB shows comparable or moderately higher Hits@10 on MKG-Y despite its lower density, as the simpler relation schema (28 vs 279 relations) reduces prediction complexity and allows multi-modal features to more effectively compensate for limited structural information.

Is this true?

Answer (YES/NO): NO